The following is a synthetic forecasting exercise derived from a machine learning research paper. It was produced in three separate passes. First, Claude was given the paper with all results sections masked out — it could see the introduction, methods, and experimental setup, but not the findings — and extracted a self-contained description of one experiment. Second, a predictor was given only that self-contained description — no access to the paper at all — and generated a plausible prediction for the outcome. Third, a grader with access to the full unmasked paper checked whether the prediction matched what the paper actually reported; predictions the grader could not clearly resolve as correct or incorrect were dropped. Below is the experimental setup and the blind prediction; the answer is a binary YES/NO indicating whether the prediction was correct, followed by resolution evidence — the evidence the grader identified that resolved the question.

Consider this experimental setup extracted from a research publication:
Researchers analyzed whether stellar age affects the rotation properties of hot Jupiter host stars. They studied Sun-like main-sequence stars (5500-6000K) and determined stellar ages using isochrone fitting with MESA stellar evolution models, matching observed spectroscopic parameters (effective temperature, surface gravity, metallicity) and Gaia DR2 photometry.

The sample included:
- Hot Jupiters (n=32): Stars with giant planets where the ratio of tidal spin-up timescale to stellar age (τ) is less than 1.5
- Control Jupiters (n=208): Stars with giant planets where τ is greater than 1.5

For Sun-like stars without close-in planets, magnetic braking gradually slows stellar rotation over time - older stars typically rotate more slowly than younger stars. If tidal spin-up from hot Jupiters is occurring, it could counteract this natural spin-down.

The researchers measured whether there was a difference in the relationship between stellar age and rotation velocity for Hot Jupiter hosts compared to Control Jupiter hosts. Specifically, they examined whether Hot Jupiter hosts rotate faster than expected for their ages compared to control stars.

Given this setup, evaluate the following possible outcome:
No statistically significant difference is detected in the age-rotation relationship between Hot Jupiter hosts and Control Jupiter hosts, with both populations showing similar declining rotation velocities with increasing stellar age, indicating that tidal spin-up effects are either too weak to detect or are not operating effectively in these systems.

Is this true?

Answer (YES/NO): NO